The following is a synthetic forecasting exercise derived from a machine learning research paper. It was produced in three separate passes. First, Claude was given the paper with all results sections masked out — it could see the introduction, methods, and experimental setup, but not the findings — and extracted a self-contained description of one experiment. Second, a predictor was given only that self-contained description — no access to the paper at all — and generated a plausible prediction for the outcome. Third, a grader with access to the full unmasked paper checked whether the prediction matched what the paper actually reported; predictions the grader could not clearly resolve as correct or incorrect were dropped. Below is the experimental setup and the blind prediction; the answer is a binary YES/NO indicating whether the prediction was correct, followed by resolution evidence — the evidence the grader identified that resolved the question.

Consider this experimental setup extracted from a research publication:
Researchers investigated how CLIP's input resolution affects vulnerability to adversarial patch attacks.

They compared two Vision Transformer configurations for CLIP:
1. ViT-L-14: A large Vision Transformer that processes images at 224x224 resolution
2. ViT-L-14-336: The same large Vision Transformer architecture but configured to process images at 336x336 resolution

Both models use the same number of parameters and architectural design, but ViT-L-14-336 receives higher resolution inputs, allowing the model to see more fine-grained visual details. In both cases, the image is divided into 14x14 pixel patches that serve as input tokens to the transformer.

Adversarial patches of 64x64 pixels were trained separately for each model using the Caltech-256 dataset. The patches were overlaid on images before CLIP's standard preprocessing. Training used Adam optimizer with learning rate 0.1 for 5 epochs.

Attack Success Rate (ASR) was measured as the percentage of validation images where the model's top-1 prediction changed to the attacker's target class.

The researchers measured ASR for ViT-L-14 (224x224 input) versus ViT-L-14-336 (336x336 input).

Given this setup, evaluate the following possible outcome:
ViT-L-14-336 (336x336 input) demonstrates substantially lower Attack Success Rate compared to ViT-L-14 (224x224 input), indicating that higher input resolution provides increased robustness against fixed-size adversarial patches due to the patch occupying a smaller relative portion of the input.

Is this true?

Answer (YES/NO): NO